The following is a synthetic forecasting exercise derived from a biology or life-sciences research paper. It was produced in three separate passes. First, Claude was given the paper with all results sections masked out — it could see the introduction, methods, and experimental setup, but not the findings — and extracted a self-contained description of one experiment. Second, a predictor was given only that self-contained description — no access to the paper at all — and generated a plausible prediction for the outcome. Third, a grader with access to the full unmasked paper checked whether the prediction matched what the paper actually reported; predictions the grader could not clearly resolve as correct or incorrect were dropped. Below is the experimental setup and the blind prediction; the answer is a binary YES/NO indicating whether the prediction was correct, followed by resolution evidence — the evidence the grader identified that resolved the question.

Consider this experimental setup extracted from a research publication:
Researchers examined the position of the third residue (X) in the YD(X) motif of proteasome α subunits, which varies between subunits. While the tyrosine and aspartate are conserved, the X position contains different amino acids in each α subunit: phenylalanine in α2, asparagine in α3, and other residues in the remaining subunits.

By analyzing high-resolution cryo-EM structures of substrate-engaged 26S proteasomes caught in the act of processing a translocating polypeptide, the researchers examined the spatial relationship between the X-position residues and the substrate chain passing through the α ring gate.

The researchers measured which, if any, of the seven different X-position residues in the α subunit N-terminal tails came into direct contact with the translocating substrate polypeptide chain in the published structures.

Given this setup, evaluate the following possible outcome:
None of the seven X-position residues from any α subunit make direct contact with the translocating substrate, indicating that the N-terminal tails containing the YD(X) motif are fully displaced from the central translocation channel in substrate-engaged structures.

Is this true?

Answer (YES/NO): NO